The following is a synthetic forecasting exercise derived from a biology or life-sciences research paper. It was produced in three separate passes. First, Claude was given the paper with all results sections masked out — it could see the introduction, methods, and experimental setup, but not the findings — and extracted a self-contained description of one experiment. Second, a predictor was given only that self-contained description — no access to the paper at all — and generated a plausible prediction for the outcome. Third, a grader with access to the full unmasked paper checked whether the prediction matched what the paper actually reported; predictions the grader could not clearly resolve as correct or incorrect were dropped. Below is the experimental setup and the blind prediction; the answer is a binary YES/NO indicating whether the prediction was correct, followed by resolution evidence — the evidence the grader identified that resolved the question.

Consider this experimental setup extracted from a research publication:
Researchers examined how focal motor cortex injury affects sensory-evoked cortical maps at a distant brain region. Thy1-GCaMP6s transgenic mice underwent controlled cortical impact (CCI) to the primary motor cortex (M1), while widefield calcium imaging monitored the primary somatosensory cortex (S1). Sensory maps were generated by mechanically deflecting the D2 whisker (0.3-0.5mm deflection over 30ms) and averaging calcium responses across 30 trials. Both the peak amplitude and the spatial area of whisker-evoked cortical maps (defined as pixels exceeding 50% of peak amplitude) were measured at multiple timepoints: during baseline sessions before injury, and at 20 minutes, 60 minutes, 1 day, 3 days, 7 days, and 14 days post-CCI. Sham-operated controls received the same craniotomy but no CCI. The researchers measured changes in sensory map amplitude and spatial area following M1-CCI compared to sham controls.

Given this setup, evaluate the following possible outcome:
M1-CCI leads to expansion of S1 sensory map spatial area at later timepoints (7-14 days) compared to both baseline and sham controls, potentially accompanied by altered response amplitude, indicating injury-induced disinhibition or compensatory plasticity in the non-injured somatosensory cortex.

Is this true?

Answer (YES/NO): NO